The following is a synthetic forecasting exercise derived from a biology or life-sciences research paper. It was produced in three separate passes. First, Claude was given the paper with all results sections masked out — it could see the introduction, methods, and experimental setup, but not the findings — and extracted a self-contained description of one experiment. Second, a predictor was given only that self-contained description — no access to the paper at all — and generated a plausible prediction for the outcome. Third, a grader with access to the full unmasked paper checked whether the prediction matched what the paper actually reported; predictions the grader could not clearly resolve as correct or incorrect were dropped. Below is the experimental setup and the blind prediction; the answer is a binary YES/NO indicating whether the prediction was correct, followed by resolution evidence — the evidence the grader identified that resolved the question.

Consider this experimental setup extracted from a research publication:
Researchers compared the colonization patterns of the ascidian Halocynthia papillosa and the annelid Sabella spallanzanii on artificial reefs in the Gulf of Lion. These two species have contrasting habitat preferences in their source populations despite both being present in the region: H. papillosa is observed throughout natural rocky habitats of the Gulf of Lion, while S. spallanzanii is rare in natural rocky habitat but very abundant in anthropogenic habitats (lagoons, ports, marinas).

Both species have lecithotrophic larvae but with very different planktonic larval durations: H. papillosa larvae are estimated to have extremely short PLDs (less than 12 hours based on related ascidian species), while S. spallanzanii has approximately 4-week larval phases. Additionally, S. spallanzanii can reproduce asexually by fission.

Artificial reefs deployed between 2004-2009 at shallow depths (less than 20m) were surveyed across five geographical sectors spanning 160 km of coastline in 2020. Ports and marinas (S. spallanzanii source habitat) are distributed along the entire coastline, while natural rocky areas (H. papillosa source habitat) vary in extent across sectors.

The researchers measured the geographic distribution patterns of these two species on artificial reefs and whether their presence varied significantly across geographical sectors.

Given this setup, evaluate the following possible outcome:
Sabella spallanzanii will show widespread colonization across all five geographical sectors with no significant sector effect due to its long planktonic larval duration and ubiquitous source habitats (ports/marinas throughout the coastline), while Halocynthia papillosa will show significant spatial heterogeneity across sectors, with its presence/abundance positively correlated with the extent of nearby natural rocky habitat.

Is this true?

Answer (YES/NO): NO